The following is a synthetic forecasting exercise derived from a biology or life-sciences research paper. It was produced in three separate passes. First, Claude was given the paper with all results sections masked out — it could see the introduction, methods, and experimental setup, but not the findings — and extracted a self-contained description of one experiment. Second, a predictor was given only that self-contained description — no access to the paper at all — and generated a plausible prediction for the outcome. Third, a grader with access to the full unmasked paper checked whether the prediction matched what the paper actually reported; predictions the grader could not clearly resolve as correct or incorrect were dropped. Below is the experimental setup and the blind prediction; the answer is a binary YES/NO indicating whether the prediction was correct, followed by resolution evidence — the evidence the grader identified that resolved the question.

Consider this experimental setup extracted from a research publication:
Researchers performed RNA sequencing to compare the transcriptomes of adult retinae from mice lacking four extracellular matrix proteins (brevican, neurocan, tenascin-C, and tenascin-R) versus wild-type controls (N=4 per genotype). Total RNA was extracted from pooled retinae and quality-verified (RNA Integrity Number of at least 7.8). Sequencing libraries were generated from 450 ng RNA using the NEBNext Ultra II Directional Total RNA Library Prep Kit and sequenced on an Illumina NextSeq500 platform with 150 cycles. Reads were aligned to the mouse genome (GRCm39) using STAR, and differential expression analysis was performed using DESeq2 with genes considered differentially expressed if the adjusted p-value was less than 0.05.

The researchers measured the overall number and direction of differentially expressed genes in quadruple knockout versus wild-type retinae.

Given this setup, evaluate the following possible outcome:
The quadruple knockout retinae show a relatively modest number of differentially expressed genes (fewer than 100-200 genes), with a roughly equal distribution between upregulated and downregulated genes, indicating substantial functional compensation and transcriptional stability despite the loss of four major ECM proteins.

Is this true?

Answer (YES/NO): NO